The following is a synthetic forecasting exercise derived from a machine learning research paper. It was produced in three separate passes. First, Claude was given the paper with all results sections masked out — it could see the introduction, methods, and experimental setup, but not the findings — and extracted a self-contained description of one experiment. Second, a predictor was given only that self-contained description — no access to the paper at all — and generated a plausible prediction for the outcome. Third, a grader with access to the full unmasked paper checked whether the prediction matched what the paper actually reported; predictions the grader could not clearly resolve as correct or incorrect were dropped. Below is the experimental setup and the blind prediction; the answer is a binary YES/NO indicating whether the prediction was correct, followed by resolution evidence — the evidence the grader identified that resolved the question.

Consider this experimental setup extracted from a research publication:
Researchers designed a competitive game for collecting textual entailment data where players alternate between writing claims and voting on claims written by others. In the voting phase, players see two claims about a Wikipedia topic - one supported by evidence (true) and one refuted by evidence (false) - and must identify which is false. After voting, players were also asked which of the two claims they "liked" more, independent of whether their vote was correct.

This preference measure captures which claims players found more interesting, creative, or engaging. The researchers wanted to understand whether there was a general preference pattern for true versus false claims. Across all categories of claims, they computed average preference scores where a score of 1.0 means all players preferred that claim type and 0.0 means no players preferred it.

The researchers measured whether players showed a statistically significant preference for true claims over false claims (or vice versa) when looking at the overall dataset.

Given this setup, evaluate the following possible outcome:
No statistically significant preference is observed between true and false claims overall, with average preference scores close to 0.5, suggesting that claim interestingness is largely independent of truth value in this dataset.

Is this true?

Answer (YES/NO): NO